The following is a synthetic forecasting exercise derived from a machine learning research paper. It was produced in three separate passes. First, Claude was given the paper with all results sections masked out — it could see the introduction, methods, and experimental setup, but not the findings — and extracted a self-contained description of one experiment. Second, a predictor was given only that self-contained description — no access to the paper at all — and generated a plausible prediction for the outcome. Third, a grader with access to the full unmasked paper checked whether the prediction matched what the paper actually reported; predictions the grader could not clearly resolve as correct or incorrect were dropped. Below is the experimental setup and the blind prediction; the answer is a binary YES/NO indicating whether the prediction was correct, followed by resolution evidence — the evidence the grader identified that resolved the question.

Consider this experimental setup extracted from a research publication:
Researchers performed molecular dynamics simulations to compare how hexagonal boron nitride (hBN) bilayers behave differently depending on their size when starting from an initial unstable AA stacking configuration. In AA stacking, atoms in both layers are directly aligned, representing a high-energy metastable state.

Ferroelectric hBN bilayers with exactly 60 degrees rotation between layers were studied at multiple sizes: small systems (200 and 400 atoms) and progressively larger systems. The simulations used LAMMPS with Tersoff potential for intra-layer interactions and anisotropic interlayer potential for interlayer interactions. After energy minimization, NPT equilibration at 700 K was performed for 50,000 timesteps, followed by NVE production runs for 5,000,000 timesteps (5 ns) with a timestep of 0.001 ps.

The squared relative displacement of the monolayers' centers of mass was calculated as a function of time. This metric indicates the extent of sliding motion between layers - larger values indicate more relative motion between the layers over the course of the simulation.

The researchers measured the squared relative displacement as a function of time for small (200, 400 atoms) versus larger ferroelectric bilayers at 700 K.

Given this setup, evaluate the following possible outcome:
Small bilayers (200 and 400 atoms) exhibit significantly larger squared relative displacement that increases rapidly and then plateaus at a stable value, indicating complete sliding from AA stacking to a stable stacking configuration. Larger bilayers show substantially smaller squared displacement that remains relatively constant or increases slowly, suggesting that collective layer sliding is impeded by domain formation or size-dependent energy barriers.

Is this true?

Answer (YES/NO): NO